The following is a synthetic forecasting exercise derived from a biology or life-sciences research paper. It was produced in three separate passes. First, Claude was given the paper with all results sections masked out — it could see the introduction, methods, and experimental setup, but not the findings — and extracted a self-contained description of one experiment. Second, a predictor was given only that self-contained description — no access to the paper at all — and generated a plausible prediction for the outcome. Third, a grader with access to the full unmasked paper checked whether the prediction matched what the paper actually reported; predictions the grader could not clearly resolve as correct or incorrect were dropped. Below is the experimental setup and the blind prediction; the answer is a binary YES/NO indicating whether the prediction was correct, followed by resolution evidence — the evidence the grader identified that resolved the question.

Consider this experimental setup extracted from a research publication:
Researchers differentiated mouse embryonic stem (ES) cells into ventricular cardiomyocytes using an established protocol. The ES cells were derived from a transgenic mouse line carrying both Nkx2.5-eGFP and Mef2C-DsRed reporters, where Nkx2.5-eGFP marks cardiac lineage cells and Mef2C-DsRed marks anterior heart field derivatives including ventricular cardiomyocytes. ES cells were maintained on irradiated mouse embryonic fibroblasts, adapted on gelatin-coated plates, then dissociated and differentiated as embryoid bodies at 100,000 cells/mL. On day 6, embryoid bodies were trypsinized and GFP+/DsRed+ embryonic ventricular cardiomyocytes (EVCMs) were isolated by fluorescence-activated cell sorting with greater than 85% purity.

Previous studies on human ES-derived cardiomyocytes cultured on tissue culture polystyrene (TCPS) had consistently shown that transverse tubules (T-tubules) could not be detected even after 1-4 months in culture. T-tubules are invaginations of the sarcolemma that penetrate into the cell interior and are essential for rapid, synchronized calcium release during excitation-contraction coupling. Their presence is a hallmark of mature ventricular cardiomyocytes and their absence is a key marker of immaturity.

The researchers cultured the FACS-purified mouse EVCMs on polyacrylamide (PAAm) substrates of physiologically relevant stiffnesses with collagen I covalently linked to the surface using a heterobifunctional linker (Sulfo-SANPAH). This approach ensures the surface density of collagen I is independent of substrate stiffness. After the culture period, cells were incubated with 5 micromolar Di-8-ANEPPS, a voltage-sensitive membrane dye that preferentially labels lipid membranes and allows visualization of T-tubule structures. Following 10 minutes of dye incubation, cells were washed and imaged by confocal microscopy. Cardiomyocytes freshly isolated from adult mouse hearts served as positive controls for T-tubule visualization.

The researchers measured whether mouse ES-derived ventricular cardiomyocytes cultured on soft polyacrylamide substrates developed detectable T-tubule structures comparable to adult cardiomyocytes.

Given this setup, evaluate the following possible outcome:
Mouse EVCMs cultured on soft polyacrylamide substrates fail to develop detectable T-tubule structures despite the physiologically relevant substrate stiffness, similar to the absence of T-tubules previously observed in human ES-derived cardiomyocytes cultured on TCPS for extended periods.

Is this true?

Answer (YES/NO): NO